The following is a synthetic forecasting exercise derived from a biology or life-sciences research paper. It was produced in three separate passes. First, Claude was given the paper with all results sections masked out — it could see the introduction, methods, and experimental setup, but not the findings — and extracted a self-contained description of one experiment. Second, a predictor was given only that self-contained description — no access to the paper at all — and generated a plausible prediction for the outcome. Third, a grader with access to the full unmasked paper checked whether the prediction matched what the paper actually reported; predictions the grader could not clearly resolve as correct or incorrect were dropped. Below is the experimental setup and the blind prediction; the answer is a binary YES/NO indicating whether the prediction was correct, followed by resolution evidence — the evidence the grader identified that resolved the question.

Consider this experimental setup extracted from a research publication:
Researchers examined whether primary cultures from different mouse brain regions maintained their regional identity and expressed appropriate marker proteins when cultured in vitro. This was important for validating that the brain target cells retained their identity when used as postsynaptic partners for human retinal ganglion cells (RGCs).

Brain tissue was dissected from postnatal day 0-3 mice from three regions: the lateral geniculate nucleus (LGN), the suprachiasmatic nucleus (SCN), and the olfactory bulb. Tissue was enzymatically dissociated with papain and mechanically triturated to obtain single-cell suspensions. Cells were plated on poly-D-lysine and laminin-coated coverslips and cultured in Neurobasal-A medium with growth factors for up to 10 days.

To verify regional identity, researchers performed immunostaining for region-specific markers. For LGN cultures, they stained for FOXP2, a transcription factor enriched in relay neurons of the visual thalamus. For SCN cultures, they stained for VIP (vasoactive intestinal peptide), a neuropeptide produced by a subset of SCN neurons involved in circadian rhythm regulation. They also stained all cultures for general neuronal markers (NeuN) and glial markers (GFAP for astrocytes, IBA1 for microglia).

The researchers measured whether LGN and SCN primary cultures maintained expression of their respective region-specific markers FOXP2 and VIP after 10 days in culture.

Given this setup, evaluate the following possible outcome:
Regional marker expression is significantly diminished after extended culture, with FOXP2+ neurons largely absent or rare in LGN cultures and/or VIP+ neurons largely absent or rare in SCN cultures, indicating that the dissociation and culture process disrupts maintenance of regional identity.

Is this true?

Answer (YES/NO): NO